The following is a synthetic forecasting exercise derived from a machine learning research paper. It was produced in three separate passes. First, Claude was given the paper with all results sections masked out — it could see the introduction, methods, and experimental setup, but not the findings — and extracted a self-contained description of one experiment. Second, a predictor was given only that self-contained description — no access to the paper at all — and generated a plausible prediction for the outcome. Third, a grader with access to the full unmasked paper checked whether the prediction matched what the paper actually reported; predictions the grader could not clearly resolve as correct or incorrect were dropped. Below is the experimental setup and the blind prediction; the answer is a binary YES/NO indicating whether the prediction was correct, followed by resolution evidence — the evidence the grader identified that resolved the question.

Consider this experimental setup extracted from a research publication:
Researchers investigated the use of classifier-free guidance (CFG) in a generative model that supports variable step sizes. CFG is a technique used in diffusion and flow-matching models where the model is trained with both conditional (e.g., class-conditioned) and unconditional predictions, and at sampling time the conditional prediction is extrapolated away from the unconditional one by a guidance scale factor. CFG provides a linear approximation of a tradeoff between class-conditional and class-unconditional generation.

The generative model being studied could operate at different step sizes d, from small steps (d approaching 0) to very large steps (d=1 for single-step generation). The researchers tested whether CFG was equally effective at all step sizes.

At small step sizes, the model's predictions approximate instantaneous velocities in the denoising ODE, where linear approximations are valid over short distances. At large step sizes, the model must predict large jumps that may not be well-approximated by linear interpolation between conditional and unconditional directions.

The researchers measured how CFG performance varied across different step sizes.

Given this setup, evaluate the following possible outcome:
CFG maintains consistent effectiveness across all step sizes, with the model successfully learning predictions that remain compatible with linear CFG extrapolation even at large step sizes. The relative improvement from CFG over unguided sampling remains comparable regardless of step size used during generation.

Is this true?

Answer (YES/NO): NO